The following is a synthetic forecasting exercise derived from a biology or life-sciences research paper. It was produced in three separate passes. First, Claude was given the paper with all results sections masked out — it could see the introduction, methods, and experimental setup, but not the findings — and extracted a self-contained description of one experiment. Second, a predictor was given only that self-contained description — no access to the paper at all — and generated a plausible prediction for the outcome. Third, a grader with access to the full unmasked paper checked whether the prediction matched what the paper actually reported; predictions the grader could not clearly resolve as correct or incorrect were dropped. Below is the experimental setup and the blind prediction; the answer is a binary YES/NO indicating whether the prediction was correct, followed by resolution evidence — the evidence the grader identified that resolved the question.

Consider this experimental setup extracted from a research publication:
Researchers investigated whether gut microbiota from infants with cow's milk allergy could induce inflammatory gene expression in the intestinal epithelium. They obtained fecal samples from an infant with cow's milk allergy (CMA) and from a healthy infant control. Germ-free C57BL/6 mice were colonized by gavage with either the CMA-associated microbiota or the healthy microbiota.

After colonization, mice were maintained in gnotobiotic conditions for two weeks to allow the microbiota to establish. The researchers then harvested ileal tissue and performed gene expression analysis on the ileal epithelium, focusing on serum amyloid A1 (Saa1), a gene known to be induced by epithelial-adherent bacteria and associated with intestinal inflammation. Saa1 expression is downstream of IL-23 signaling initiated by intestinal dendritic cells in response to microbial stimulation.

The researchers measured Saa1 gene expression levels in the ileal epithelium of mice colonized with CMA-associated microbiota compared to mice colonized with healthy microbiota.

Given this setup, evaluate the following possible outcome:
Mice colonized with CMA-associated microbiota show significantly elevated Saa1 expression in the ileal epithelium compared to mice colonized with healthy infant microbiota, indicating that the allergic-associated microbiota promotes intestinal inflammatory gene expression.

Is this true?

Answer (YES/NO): YES